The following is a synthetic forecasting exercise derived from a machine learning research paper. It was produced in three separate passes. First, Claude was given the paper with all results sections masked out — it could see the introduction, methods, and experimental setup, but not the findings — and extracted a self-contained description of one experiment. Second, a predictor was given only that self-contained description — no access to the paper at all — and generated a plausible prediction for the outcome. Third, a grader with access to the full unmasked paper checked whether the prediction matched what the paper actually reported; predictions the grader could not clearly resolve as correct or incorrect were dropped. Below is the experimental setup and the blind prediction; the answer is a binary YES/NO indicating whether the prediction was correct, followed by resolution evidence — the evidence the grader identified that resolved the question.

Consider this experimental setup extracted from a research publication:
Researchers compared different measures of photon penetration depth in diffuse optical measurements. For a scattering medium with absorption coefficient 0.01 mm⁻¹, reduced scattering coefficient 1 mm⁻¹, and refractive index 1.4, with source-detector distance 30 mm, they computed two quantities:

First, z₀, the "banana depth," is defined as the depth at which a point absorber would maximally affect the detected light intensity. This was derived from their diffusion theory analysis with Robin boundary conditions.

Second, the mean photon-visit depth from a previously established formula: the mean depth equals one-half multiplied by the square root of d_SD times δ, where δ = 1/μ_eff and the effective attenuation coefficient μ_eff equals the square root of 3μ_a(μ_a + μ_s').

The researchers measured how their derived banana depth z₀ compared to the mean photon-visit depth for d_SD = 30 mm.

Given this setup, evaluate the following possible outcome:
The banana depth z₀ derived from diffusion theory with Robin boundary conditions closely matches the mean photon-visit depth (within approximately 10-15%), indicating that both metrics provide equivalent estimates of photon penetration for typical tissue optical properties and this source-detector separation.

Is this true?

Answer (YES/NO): NO